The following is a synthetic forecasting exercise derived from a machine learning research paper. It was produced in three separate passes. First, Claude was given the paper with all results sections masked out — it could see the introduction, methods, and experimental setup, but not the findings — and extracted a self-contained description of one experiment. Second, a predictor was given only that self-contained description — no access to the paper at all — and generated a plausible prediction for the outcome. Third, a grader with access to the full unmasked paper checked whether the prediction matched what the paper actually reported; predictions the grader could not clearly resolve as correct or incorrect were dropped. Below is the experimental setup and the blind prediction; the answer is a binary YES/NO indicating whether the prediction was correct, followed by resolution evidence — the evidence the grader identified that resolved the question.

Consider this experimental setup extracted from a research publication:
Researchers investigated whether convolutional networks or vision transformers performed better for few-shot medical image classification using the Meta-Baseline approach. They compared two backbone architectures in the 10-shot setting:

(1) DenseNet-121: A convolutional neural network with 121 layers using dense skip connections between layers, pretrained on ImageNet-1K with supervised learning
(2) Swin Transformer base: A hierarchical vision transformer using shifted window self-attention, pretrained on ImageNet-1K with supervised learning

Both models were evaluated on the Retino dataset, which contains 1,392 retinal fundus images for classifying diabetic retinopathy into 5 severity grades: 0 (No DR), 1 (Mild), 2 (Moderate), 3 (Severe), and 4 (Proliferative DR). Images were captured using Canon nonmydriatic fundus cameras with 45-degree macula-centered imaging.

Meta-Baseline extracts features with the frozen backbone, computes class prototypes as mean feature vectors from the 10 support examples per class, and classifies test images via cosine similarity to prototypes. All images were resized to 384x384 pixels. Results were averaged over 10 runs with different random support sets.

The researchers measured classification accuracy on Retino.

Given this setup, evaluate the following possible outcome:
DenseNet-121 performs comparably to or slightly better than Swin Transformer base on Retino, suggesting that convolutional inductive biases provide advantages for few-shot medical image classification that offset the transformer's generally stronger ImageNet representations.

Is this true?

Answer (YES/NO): YES